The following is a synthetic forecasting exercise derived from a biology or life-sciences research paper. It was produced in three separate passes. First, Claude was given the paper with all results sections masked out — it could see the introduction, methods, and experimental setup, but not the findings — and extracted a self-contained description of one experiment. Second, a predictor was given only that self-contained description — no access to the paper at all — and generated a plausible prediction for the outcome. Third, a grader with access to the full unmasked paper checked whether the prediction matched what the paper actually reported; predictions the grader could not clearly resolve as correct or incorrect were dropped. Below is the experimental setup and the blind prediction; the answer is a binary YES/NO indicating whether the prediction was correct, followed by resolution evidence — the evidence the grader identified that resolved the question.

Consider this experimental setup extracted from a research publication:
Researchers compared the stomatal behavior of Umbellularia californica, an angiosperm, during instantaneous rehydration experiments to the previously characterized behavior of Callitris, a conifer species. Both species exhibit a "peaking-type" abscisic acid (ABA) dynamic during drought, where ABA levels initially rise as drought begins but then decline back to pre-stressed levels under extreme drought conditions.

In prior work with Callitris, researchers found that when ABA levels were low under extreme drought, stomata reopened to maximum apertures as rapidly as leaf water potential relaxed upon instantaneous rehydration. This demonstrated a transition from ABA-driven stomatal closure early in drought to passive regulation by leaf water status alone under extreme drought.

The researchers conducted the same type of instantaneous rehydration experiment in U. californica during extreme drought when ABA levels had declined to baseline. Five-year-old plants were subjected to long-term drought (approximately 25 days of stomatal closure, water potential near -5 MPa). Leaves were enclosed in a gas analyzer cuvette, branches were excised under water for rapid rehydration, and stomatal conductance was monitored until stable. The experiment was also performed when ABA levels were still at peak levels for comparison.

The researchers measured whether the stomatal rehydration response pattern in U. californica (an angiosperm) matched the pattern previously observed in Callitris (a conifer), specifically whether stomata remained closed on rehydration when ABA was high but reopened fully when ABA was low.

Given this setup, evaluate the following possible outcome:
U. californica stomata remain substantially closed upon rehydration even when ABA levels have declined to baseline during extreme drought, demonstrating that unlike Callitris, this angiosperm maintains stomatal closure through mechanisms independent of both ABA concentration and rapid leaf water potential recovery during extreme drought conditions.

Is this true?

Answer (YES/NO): NO